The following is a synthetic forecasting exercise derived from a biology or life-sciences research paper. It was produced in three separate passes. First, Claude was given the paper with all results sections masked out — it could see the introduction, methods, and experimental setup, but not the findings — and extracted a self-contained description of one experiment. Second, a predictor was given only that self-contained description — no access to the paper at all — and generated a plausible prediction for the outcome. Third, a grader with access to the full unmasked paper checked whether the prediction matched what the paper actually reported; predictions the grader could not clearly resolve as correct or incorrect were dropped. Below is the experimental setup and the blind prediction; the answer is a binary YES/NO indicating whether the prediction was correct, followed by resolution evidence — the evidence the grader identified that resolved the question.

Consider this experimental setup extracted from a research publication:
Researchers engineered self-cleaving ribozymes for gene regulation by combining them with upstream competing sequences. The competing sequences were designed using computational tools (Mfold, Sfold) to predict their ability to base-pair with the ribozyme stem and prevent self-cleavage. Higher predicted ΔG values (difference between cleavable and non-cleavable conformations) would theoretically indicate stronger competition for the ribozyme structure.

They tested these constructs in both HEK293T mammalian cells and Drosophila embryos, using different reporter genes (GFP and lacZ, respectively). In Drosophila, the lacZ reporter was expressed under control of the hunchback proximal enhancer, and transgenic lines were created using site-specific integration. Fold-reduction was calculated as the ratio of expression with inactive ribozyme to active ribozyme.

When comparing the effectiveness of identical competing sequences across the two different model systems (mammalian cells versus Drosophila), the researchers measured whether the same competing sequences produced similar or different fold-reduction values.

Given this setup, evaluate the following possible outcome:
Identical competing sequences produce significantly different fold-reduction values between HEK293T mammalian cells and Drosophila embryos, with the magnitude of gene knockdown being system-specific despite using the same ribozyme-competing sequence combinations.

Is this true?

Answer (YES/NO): YES